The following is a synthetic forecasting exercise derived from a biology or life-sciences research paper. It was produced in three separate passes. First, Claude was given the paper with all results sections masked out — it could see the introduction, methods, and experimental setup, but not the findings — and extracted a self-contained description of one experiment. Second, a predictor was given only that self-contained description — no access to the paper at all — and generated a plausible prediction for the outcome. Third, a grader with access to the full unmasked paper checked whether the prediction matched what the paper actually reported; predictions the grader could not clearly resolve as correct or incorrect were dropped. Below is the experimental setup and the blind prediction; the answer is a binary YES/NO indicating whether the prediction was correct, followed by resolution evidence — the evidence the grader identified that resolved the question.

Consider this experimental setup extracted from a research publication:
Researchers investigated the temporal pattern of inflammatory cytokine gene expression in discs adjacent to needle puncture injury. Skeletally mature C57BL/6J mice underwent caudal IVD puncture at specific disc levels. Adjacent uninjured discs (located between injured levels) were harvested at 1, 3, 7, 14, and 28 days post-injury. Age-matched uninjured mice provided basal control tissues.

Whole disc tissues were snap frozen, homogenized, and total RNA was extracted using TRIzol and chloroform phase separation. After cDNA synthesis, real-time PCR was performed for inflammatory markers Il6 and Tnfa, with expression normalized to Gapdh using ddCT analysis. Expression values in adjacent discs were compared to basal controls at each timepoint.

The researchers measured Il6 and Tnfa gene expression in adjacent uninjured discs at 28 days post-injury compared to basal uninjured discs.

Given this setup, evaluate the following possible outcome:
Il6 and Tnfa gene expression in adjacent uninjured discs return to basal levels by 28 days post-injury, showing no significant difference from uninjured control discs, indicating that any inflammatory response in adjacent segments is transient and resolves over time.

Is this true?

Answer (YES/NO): NO